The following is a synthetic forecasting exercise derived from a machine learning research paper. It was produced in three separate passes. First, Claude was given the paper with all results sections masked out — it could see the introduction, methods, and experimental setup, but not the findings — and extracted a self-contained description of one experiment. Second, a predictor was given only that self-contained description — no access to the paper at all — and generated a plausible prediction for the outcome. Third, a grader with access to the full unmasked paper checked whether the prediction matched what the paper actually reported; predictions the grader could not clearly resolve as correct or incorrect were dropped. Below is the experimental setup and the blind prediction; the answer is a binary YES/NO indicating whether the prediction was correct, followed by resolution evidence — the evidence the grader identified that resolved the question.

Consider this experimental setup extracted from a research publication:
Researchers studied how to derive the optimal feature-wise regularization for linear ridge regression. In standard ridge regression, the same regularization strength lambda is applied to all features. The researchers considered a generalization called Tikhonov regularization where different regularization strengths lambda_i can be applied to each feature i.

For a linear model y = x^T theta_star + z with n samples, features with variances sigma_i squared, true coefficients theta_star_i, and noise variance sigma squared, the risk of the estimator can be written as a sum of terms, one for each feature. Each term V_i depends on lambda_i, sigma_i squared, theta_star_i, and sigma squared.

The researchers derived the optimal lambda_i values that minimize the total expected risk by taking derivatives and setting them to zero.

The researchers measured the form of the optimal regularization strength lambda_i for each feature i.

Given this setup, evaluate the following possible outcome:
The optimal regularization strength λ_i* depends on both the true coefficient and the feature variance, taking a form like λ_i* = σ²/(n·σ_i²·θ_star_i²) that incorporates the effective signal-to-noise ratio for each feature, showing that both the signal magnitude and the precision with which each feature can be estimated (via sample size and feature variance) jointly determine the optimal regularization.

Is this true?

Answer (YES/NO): NO